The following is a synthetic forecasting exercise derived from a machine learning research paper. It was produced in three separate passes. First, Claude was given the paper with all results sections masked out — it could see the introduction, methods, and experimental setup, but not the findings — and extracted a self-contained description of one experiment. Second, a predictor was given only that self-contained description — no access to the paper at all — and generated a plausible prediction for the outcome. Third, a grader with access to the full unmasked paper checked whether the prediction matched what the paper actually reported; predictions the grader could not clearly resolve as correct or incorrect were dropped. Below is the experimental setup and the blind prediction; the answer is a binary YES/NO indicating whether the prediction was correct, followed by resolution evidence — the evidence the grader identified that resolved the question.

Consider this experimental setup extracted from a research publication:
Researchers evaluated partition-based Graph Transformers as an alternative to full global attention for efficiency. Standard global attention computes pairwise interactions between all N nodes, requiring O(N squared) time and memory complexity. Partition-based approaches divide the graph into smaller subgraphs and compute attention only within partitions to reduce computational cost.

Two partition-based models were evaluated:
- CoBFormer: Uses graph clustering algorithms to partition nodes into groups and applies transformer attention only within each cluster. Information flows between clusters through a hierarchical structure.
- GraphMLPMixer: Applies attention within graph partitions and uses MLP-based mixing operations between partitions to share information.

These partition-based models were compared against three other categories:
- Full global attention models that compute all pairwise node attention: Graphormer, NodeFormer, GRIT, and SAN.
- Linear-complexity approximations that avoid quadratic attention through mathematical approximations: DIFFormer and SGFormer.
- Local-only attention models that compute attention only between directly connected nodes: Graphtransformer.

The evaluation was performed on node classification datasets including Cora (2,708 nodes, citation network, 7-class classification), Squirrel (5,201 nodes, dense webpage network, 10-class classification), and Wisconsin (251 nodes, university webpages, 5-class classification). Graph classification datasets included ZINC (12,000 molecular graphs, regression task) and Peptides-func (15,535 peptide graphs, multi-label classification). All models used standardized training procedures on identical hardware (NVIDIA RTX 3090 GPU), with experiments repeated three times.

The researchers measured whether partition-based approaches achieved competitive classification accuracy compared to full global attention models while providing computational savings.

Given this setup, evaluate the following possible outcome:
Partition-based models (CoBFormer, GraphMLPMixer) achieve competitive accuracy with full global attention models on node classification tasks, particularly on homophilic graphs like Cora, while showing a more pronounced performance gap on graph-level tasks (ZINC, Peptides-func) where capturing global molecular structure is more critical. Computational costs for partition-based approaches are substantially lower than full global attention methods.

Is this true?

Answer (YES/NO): NO